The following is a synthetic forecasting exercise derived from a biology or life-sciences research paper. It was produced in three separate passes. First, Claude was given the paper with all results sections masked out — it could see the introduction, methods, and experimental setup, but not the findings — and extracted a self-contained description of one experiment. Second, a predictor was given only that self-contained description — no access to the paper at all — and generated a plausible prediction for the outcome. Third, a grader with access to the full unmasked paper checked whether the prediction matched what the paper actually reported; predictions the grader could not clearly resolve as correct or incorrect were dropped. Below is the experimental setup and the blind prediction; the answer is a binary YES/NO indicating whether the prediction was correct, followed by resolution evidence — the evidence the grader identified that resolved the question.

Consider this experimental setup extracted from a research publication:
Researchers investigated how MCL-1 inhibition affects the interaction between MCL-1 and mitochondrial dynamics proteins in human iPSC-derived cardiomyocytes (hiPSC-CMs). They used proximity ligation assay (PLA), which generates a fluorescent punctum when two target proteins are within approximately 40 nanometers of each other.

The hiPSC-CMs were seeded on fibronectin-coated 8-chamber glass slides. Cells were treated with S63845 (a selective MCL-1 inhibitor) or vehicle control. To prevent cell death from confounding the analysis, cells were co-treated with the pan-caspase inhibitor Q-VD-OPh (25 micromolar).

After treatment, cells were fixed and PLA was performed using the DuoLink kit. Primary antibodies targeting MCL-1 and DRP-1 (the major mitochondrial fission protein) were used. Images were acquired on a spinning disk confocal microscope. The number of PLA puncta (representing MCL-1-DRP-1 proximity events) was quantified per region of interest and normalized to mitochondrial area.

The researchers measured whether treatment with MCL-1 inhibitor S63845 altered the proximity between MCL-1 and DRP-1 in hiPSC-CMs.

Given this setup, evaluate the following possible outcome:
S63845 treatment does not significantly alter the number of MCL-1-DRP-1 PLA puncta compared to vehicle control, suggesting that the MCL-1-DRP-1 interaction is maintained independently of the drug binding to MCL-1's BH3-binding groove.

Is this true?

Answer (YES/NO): NO